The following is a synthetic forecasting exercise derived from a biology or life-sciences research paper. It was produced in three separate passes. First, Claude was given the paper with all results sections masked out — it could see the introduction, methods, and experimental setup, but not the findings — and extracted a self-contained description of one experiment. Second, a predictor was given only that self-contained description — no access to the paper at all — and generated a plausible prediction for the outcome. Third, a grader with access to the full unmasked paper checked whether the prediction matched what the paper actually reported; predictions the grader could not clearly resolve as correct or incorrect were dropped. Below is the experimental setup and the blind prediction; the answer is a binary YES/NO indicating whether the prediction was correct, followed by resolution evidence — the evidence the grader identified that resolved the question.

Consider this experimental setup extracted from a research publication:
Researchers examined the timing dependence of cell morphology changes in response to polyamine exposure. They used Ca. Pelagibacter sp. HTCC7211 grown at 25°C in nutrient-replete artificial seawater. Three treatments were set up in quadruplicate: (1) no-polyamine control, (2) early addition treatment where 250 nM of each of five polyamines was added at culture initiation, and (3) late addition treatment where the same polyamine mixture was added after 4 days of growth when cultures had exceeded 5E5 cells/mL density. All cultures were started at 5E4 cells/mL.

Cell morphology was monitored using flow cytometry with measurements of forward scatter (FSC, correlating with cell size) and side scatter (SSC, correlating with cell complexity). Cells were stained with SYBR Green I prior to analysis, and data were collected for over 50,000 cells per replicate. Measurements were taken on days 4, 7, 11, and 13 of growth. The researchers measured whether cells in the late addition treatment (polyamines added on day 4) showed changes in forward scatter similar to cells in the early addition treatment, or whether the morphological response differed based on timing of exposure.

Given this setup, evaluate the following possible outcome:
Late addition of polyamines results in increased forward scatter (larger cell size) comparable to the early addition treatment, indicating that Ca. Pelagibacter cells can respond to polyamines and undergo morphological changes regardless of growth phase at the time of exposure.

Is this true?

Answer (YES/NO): NO